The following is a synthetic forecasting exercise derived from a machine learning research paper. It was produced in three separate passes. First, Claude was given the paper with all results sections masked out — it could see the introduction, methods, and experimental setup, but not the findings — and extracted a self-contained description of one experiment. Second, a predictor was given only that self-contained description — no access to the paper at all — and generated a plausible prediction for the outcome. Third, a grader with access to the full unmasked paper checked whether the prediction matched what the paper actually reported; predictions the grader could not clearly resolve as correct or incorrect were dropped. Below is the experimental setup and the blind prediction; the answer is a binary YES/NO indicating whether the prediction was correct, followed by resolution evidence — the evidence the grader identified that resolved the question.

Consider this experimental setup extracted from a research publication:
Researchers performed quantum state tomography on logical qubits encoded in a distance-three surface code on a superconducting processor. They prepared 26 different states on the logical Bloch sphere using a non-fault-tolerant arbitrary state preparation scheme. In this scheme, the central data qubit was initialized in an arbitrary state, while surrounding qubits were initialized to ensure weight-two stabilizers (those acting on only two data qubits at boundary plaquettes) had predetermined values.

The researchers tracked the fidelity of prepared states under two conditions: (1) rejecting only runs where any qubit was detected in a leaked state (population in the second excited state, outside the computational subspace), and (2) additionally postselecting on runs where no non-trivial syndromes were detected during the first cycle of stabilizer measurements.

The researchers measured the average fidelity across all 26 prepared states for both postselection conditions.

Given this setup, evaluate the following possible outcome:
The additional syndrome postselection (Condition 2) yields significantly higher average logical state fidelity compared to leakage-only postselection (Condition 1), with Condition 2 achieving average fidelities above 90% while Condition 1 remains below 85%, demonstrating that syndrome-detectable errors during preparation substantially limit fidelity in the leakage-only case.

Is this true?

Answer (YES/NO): YES